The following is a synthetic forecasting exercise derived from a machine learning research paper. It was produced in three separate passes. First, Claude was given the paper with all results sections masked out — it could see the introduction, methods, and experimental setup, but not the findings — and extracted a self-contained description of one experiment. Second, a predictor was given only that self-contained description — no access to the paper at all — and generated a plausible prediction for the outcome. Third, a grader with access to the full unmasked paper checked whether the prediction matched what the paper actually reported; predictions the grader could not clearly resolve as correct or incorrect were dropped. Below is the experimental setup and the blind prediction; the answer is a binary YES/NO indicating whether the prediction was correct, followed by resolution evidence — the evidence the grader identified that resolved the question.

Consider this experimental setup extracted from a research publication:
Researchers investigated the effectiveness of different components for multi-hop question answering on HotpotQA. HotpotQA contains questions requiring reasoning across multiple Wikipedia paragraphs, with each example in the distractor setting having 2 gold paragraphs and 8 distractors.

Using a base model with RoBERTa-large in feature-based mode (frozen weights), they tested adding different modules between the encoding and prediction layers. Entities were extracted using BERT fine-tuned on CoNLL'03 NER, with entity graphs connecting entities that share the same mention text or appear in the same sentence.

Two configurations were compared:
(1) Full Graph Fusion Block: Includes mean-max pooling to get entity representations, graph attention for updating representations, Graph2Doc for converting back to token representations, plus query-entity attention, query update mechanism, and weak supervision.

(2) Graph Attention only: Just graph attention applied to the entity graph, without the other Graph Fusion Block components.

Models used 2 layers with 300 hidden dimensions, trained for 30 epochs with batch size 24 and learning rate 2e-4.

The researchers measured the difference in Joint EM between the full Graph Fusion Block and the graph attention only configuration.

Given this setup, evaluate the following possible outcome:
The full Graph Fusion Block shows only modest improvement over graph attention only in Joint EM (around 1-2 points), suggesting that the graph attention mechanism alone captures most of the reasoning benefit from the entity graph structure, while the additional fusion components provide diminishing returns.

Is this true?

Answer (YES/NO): NO